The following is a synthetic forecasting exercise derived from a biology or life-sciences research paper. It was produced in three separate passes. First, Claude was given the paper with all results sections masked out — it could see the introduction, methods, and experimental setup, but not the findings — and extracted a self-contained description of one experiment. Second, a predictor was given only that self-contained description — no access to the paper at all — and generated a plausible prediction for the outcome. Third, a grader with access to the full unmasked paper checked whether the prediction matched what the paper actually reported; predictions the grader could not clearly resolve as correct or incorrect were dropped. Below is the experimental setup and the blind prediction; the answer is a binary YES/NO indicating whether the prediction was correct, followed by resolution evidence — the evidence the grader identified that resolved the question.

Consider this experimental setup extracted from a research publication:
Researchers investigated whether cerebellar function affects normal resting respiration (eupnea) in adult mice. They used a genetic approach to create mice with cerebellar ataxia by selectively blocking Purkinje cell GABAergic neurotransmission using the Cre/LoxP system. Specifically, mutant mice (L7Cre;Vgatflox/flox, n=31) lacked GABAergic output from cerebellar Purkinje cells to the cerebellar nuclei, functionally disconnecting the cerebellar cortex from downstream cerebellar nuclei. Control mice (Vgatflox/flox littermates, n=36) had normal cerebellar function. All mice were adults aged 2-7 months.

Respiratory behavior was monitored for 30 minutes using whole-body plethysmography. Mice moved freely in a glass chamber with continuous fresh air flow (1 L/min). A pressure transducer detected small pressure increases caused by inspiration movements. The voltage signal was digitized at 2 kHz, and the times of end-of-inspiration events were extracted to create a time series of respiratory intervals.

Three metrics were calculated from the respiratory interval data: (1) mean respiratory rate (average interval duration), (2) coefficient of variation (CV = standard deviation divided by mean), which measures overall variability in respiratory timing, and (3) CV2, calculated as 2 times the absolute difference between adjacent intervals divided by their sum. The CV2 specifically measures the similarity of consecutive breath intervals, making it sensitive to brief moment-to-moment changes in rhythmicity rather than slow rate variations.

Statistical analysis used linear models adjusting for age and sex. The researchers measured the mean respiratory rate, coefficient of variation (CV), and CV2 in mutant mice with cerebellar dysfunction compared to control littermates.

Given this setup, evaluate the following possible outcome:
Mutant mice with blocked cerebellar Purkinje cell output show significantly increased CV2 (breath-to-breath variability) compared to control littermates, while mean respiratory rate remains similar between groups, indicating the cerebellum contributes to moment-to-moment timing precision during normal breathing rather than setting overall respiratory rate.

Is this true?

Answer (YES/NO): NO